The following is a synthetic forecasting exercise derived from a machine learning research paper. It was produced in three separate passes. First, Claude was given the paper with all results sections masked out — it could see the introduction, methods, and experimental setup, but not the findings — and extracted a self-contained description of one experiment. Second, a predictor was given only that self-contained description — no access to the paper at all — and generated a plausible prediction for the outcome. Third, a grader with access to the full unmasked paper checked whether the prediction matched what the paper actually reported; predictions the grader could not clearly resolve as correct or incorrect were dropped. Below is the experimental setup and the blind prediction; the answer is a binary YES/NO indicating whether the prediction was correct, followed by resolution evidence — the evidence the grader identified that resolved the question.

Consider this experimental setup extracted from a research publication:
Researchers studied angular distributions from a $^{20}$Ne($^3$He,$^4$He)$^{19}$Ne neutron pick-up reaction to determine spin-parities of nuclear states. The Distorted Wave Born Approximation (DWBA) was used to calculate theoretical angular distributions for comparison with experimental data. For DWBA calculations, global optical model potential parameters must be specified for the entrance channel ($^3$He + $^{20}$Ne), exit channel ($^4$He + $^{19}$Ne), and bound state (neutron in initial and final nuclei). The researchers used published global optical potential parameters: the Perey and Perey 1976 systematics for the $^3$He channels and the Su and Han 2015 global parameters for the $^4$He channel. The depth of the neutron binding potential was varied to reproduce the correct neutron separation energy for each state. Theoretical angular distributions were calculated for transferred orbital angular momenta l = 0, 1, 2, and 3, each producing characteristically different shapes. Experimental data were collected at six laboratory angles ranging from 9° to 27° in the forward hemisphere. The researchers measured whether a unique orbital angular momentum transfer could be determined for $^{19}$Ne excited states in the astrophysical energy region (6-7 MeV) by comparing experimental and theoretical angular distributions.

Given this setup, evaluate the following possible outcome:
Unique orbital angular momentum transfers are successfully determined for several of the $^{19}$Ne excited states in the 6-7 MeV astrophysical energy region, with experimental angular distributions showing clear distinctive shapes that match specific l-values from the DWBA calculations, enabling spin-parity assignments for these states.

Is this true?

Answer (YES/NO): YES